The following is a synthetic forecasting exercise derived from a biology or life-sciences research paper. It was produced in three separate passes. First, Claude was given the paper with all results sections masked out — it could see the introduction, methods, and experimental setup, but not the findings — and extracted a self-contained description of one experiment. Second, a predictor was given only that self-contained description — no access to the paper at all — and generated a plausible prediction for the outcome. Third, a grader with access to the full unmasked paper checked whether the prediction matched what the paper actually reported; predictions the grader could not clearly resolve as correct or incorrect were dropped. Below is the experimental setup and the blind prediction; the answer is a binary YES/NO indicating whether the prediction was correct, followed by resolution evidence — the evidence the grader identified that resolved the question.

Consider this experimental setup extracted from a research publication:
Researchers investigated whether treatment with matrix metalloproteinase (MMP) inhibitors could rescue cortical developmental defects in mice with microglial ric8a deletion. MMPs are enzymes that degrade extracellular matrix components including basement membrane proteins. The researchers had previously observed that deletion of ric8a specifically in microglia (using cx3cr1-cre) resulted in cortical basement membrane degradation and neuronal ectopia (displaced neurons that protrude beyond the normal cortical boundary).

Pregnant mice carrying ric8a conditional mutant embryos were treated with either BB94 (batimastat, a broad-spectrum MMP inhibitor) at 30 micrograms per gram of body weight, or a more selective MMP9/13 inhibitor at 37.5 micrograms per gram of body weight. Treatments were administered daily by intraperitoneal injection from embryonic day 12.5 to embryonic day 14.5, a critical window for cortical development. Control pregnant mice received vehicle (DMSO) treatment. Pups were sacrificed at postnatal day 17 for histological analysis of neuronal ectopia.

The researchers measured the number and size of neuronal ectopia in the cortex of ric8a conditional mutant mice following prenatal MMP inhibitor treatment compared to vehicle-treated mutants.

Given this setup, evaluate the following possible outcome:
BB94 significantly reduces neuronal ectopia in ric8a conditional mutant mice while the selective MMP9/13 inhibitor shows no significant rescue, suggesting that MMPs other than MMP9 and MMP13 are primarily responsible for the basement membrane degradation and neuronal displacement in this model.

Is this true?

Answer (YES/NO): NO